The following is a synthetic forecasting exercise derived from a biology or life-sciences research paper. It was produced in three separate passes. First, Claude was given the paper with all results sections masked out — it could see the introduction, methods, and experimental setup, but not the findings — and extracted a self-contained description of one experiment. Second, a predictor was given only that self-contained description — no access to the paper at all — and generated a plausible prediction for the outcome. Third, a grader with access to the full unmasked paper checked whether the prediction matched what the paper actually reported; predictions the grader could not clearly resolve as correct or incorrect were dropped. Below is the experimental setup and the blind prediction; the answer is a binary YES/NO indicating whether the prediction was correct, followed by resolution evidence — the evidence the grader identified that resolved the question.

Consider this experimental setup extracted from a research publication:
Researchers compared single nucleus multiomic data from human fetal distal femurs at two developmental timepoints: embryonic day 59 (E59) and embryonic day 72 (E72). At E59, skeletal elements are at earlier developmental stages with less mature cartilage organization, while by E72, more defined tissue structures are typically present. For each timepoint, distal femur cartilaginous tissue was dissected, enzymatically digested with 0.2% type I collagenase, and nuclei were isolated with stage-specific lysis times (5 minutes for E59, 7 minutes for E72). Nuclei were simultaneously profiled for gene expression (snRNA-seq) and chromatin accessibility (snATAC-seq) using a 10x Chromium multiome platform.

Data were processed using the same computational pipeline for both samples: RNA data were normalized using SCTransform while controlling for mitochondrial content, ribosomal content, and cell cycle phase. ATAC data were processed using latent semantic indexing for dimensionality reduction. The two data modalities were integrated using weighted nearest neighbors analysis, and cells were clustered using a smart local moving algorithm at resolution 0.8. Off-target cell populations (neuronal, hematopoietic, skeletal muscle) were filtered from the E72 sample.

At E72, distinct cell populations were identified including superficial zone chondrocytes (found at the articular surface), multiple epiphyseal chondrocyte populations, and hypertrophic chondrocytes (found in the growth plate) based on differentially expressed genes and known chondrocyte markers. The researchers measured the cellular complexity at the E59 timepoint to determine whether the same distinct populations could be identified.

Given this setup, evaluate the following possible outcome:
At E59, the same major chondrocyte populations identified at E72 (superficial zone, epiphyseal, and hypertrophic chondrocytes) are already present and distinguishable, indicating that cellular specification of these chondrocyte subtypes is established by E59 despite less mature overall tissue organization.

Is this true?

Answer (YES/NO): YES